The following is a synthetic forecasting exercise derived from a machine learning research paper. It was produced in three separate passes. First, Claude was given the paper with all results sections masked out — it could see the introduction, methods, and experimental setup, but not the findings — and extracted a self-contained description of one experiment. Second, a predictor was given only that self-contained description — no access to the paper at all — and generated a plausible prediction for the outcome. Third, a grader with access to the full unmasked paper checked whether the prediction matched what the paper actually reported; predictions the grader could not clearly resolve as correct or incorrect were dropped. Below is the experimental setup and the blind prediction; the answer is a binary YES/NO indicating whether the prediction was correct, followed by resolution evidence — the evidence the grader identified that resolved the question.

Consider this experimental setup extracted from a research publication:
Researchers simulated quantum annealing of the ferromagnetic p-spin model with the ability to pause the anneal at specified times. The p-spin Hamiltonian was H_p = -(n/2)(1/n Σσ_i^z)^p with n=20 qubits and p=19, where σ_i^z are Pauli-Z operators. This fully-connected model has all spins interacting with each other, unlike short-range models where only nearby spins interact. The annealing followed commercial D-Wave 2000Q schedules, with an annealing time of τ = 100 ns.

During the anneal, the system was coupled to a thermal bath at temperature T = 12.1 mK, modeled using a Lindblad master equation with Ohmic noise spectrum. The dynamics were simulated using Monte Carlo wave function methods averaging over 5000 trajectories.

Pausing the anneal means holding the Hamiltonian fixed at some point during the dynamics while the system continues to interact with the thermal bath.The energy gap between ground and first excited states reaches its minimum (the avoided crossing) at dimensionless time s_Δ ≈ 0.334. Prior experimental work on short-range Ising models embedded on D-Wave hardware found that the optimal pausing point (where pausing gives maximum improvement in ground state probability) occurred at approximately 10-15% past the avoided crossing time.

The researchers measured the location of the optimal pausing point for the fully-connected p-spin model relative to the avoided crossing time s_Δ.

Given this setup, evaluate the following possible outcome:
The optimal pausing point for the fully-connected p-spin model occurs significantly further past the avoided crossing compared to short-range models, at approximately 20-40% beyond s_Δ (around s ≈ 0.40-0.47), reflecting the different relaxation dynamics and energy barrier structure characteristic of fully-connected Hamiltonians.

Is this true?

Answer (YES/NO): NO